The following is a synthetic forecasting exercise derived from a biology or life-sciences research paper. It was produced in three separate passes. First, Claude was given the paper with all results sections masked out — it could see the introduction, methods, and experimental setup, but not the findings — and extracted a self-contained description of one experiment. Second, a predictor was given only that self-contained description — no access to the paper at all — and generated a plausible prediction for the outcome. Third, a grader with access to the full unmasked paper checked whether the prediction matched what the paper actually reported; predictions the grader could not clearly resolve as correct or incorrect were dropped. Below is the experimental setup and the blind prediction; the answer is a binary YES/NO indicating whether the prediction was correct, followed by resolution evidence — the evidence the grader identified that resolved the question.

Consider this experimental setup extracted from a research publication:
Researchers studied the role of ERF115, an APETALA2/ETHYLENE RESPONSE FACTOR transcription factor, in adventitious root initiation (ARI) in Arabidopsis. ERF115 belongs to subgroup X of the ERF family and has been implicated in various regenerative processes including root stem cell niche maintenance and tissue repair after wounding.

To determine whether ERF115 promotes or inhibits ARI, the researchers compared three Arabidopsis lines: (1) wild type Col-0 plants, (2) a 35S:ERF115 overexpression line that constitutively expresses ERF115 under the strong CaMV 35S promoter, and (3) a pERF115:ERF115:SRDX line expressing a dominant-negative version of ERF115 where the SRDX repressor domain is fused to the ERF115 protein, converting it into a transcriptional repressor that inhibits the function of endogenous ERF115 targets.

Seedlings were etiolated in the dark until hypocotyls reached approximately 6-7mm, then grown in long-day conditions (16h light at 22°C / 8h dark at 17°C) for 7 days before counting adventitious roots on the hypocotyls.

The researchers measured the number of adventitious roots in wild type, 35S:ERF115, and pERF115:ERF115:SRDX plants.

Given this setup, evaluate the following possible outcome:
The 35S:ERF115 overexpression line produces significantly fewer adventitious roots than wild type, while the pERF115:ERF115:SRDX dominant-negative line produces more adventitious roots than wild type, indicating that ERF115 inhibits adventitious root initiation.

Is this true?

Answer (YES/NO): YES